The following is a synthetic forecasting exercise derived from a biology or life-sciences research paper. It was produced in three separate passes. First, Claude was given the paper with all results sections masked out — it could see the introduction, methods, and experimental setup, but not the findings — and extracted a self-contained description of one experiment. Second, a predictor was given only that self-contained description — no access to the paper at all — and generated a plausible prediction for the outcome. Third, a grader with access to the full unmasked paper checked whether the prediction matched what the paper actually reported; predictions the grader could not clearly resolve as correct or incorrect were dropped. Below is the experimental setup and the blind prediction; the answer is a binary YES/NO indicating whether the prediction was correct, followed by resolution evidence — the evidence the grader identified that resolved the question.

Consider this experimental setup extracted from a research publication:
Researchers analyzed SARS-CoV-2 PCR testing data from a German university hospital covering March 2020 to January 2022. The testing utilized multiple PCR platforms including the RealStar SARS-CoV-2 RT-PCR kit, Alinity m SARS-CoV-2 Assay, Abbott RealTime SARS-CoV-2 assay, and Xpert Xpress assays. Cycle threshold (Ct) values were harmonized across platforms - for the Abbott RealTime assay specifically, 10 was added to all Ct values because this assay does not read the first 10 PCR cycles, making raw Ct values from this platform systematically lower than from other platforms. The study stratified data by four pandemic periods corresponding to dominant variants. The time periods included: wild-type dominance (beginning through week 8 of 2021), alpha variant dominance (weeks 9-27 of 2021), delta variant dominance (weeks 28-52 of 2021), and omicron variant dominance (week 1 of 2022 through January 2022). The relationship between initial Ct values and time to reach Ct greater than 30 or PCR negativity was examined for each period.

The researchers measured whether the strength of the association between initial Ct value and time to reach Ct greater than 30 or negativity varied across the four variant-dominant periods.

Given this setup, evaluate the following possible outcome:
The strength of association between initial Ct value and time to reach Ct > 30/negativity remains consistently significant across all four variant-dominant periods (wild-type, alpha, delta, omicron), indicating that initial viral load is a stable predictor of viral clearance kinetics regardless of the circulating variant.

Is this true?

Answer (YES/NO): NO